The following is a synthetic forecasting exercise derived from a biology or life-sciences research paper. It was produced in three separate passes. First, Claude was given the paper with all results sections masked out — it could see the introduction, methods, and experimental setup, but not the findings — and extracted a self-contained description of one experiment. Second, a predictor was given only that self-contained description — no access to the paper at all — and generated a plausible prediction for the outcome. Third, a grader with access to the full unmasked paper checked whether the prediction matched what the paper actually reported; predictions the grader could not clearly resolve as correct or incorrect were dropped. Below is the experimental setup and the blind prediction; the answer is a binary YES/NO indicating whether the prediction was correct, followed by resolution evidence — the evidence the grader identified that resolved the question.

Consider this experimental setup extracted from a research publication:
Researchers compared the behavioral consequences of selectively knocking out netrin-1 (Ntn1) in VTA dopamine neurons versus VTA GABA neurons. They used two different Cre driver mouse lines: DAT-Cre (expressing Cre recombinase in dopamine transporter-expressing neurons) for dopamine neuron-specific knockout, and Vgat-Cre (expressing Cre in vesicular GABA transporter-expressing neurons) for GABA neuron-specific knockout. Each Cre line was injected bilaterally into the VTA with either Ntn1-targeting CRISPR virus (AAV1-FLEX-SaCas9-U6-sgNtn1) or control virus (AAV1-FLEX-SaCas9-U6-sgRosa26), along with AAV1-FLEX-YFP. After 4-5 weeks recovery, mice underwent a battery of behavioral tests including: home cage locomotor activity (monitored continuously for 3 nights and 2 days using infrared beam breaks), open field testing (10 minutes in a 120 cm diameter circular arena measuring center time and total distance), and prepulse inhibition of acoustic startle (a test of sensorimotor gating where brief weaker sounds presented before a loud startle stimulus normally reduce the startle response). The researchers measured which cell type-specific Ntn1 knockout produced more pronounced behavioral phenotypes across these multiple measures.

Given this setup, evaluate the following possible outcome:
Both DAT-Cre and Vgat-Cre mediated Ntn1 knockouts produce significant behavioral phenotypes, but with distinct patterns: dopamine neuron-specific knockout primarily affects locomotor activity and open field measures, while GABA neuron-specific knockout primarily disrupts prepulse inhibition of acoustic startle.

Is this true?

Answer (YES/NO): NO